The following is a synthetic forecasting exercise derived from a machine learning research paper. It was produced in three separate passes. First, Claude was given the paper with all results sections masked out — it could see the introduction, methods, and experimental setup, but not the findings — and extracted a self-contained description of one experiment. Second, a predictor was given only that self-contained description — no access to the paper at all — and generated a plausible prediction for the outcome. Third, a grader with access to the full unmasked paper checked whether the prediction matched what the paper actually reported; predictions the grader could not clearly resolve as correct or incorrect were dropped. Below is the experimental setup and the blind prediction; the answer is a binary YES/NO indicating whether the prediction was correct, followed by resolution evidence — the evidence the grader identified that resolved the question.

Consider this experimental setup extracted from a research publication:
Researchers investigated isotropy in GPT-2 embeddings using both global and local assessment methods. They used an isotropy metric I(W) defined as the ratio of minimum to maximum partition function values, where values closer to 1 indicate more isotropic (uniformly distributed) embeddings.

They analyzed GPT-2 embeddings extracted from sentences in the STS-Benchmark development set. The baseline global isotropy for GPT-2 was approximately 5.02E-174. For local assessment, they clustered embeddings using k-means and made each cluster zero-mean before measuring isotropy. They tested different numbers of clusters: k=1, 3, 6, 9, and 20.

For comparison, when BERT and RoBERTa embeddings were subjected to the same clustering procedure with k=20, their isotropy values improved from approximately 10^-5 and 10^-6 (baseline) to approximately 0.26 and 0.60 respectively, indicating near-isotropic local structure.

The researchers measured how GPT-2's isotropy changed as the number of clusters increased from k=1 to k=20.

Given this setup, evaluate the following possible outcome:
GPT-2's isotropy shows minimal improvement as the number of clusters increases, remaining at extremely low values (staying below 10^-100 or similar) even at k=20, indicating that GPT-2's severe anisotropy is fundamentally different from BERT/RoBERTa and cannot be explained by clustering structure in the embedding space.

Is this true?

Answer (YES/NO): NO